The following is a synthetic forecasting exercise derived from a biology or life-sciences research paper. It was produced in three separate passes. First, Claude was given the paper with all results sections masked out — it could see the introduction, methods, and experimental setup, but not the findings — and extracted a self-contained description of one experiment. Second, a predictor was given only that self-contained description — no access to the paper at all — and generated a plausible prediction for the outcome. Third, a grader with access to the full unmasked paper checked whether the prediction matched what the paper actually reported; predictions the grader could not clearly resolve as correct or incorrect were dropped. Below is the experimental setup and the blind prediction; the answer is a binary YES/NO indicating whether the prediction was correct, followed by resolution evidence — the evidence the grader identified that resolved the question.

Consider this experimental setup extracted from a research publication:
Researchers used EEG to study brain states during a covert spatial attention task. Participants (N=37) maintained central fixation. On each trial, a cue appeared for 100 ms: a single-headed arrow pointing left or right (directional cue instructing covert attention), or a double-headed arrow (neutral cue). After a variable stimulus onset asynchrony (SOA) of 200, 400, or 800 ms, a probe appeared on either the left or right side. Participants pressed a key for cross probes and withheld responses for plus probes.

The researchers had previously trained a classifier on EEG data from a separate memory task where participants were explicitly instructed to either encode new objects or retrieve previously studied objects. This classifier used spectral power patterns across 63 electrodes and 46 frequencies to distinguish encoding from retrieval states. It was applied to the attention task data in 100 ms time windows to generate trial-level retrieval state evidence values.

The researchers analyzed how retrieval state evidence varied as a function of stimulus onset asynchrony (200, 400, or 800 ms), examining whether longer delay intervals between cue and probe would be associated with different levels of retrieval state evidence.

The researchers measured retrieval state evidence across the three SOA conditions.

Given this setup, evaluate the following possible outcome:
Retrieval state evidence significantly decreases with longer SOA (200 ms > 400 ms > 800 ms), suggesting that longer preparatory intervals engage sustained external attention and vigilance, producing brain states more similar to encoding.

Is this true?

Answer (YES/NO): NO